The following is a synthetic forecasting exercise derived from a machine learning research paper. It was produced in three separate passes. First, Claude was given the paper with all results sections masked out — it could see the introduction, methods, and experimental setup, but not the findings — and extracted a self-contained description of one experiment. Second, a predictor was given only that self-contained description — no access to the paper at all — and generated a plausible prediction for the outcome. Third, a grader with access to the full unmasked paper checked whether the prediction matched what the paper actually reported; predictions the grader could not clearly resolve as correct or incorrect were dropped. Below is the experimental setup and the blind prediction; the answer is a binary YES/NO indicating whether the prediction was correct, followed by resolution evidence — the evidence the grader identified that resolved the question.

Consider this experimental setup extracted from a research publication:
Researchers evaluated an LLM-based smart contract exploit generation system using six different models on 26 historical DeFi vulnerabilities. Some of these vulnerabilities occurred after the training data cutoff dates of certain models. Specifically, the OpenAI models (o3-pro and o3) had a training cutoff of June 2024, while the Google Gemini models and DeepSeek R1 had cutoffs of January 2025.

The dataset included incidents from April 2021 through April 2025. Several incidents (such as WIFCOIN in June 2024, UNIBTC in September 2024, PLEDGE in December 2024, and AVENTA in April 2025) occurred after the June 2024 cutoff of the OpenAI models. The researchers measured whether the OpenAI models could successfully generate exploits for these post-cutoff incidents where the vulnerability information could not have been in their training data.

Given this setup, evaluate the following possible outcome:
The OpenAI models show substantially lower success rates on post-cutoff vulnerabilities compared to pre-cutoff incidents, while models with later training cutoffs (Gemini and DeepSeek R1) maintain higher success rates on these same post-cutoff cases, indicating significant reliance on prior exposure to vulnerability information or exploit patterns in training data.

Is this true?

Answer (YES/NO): NO